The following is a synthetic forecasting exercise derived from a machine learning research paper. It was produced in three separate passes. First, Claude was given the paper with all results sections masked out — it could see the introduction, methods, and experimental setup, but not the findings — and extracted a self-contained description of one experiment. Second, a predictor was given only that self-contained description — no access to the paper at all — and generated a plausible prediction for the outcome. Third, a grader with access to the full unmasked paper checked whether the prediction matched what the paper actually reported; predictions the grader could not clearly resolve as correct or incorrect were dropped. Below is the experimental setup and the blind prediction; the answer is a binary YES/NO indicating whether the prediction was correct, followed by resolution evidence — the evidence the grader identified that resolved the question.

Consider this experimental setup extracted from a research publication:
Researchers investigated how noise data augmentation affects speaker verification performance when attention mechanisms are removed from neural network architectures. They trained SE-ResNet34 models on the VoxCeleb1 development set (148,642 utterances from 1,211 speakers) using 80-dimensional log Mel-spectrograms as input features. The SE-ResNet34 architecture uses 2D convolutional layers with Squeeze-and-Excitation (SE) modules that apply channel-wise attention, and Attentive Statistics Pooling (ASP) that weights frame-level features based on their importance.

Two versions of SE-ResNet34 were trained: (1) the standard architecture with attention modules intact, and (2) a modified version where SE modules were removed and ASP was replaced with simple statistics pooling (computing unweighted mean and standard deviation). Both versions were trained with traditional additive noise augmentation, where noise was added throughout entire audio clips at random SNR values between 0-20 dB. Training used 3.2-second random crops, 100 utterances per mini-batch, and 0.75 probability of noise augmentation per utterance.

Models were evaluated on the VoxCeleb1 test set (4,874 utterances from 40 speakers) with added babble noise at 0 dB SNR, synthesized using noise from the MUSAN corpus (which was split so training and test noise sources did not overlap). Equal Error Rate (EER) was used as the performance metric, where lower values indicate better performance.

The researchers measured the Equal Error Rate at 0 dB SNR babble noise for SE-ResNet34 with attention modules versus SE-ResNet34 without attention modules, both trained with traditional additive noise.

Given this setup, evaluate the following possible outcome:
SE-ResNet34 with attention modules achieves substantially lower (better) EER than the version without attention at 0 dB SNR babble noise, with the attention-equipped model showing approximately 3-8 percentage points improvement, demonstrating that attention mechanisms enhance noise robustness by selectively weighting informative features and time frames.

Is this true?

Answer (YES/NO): NO